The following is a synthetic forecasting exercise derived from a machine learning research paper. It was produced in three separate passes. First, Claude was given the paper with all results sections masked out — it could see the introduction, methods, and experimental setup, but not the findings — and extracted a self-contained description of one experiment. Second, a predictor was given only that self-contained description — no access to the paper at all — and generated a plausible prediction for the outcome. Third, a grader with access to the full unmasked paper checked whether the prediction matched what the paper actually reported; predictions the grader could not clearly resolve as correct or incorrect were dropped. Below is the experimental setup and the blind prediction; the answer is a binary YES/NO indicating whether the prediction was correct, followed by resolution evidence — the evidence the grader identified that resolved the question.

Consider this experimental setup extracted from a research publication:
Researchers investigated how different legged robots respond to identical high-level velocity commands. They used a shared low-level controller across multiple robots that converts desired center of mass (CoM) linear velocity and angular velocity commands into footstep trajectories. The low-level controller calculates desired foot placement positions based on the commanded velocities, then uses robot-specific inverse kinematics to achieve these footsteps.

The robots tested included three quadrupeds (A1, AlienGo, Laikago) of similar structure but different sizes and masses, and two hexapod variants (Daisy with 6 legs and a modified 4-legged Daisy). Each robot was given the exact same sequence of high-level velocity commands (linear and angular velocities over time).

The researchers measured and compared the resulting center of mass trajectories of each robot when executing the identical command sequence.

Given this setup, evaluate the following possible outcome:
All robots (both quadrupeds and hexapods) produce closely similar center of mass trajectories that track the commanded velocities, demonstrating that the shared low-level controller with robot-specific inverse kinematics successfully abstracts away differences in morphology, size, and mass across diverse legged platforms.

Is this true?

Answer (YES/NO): NO